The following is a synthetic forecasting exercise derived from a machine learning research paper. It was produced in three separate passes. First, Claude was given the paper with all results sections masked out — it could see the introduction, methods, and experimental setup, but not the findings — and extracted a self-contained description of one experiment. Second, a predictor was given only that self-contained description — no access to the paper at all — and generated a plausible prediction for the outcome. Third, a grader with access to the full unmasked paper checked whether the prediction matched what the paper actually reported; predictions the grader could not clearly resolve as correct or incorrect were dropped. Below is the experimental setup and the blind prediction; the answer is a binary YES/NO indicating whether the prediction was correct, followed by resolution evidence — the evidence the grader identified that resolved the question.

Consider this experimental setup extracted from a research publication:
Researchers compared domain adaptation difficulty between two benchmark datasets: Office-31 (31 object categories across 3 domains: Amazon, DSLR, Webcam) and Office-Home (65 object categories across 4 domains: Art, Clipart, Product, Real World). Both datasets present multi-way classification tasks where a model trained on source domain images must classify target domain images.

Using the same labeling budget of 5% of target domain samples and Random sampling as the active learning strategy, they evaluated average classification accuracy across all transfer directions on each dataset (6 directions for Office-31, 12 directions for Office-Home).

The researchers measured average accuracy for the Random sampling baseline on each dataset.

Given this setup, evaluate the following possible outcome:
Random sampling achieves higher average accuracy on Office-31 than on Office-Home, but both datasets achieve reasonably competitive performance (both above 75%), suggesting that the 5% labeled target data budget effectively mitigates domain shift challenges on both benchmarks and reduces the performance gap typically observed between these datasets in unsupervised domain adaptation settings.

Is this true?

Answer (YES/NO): NO